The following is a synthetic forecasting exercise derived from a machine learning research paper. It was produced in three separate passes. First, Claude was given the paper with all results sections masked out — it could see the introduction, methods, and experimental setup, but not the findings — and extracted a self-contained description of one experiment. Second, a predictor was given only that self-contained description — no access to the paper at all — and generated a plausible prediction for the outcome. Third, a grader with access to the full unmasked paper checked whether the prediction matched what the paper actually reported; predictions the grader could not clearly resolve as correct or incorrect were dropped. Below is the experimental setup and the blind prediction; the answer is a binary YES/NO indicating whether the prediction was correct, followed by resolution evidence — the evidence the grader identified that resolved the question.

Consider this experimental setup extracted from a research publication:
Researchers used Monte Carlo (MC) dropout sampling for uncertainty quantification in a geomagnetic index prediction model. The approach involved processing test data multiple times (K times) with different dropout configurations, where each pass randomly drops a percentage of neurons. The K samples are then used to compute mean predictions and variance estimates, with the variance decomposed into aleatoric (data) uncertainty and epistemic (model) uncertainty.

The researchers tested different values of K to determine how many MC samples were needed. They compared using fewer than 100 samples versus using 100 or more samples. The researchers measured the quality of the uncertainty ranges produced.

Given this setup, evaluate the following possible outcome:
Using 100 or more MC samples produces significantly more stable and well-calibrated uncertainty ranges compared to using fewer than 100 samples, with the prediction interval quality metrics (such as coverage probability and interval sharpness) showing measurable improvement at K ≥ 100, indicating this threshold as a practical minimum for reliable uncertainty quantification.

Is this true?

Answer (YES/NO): NO